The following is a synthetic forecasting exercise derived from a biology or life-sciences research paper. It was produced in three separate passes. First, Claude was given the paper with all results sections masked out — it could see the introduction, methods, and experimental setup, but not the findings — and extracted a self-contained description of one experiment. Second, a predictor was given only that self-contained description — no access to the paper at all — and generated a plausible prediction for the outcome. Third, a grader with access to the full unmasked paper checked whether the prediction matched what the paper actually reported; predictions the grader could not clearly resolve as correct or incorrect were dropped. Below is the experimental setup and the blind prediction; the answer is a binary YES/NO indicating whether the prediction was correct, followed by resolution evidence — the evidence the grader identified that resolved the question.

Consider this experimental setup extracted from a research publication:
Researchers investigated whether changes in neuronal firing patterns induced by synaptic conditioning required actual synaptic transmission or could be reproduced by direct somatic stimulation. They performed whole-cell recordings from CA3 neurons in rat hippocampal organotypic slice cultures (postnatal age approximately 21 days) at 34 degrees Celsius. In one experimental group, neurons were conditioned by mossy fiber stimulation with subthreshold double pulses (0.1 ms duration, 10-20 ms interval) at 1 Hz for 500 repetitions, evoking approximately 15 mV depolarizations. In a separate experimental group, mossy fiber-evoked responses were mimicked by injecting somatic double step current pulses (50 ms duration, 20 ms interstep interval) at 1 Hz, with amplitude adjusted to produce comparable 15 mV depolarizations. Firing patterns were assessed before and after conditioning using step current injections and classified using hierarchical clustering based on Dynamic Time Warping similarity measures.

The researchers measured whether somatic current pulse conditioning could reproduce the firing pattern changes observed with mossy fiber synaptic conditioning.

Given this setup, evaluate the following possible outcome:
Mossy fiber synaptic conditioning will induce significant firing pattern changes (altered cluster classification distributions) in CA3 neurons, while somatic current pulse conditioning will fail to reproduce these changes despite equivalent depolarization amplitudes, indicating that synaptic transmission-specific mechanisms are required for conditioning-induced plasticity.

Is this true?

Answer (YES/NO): NO